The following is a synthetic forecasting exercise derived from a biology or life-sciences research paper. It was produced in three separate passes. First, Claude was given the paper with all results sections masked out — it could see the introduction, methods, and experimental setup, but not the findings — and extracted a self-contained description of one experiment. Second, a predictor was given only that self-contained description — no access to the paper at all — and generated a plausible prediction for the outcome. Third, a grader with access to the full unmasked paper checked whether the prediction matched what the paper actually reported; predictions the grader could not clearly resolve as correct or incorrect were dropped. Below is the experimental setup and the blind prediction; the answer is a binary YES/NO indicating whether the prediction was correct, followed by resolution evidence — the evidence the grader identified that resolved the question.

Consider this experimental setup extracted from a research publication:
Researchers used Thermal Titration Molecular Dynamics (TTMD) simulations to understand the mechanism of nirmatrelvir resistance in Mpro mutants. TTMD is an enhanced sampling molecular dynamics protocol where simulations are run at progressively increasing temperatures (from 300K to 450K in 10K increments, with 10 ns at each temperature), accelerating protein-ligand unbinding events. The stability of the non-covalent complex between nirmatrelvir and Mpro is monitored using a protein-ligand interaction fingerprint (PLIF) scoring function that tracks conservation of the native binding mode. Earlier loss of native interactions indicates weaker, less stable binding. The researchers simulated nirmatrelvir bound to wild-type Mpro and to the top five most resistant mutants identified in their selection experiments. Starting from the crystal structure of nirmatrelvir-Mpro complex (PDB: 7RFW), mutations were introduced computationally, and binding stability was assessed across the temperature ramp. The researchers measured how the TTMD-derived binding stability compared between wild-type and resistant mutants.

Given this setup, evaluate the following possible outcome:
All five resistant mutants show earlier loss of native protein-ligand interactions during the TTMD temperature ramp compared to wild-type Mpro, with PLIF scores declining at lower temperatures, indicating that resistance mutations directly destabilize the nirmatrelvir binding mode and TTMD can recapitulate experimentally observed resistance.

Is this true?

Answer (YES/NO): YES